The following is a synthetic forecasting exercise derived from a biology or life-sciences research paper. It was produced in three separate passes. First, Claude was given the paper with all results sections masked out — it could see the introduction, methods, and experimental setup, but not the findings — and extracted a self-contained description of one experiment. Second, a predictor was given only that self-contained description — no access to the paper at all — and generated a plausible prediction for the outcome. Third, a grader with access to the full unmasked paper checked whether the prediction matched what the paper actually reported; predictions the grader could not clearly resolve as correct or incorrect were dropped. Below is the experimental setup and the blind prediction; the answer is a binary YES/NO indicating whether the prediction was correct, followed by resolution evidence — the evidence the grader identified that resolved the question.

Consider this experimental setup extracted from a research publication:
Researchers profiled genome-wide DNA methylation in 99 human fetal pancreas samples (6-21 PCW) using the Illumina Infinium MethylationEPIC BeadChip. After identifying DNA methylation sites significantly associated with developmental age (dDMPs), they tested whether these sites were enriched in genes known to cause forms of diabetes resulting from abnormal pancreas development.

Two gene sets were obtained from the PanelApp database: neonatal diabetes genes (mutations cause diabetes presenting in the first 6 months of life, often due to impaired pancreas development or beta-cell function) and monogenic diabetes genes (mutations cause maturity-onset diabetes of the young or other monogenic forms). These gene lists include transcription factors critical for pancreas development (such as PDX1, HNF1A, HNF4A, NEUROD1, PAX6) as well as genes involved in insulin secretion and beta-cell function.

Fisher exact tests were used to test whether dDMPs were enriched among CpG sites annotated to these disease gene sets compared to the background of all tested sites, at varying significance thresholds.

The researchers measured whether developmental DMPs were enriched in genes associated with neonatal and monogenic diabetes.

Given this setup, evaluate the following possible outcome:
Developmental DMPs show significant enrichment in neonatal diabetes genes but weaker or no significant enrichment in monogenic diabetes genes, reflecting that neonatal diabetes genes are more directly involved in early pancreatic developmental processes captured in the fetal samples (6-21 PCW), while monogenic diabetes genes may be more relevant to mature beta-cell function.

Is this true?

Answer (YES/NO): NO